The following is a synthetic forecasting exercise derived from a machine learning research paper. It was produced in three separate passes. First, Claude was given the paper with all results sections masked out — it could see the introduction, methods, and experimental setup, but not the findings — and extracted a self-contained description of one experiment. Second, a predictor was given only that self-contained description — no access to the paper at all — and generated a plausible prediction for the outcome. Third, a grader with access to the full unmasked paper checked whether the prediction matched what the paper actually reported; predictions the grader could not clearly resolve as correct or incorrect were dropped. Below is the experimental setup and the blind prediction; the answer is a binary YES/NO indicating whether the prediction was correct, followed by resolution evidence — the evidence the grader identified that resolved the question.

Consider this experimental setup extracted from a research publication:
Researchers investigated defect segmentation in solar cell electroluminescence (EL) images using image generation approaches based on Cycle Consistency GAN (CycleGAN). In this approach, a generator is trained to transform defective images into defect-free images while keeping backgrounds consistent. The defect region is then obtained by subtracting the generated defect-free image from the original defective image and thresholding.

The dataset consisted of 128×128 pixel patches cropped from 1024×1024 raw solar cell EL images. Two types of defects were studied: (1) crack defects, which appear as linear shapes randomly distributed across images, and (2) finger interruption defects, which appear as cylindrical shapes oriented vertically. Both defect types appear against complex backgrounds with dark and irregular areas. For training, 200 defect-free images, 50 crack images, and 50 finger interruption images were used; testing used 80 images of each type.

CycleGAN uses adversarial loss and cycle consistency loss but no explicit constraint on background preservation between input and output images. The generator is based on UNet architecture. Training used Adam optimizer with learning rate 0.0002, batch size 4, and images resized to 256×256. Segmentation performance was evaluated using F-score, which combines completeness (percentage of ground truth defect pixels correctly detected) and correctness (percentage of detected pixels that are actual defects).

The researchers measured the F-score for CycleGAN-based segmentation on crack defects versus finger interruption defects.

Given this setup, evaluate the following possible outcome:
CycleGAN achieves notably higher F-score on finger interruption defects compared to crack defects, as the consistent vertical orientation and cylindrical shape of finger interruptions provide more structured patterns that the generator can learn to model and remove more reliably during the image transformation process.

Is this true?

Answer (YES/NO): YES